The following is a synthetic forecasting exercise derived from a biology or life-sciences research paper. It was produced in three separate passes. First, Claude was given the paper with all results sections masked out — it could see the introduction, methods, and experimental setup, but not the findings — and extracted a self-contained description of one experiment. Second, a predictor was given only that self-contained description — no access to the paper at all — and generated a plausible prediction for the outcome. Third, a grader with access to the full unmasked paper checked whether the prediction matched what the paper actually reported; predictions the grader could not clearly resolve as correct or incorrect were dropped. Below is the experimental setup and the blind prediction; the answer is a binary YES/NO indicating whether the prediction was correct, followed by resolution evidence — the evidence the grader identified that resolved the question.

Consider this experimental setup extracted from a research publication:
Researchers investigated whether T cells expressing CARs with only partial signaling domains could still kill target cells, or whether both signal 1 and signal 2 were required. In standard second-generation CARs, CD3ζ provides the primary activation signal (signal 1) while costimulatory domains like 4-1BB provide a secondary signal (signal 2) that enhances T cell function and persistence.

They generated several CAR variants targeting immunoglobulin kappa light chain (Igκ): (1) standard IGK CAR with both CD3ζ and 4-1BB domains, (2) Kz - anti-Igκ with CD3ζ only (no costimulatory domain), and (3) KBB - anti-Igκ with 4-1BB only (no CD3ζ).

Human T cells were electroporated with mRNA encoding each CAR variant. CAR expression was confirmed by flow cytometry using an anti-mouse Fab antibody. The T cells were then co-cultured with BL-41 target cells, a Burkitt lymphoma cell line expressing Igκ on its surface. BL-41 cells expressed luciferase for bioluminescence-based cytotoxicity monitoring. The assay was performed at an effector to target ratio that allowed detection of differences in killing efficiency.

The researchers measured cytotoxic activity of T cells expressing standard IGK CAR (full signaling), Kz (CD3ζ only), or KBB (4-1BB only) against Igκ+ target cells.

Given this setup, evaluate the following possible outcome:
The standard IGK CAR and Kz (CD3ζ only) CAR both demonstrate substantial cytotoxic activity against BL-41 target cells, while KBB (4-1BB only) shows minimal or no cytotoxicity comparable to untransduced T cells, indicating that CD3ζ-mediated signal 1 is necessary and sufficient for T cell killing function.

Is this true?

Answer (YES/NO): YES